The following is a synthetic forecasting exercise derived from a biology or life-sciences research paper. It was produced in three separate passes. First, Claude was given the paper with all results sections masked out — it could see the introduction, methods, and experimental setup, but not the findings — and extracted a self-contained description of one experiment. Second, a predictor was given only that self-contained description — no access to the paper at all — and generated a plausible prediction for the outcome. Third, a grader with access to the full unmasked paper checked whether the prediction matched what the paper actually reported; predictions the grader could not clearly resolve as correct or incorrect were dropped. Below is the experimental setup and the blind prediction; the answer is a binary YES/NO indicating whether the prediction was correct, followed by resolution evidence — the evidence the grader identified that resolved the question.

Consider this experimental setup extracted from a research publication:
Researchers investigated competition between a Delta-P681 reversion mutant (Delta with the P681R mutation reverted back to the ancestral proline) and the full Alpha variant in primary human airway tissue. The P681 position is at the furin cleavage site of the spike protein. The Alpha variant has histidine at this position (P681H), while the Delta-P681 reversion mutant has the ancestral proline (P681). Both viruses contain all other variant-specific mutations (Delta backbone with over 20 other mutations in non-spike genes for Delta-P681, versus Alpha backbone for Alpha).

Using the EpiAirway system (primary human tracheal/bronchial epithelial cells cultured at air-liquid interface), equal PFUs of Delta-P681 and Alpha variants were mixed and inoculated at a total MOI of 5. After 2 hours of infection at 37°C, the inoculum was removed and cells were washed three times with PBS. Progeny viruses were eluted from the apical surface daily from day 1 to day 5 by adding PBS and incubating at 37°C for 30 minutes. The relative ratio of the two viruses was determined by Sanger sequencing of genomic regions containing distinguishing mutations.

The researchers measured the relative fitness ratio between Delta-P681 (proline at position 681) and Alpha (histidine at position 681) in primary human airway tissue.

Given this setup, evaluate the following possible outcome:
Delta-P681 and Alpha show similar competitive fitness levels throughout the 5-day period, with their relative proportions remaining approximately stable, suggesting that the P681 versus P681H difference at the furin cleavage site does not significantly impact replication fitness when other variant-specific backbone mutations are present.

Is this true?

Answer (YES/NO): NO